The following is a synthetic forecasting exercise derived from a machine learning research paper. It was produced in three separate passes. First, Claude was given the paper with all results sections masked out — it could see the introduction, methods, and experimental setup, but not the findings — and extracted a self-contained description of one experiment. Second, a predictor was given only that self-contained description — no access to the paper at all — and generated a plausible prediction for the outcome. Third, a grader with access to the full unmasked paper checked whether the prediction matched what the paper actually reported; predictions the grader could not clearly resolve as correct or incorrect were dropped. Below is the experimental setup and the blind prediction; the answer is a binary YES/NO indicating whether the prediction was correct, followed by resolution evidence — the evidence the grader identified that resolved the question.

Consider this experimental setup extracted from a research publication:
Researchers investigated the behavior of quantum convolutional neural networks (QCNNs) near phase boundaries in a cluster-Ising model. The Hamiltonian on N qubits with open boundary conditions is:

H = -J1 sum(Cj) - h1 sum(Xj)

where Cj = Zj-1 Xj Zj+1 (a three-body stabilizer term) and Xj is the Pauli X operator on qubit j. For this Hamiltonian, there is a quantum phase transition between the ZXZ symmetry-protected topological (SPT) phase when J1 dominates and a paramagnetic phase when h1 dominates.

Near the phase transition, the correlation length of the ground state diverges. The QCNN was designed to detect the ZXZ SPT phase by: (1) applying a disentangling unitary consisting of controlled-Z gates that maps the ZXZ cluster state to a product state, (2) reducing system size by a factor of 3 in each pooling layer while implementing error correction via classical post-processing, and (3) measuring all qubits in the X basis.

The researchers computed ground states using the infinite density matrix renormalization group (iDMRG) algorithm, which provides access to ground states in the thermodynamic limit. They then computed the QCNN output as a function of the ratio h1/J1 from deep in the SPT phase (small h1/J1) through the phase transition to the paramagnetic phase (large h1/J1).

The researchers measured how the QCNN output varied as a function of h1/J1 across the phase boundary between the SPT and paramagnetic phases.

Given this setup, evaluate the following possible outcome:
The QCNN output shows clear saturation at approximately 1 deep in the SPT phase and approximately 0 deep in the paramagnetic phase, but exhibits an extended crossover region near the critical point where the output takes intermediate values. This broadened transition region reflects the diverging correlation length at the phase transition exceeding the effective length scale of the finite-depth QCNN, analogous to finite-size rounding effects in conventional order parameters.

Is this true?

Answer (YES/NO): NO